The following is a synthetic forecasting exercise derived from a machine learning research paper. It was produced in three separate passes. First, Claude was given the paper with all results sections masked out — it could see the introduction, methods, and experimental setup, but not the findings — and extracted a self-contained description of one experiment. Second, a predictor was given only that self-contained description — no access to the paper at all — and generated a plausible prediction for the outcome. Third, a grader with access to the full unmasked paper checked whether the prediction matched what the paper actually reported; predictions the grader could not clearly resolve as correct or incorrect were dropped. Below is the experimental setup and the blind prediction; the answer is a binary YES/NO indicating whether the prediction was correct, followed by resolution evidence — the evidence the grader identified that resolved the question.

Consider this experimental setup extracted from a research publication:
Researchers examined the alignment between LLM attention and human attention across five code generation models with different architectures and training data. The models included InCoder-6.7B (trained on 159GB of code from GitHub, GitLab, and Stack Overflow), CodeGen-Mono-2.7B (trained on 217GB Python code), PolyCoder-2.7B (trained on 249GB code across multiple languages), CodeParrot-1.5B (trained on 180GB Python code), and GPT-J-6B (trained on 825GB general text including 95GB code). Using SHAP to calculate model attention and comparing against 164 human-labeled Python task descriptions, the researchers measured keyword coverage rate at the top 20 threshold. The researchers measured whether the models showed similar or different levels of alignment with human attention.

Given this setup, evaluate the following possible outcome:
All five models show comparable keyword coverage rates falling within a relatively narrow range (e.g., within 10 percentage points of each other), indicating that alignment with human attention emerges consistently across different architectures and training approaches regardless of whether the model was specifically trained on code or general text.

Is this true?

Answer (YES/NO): YES